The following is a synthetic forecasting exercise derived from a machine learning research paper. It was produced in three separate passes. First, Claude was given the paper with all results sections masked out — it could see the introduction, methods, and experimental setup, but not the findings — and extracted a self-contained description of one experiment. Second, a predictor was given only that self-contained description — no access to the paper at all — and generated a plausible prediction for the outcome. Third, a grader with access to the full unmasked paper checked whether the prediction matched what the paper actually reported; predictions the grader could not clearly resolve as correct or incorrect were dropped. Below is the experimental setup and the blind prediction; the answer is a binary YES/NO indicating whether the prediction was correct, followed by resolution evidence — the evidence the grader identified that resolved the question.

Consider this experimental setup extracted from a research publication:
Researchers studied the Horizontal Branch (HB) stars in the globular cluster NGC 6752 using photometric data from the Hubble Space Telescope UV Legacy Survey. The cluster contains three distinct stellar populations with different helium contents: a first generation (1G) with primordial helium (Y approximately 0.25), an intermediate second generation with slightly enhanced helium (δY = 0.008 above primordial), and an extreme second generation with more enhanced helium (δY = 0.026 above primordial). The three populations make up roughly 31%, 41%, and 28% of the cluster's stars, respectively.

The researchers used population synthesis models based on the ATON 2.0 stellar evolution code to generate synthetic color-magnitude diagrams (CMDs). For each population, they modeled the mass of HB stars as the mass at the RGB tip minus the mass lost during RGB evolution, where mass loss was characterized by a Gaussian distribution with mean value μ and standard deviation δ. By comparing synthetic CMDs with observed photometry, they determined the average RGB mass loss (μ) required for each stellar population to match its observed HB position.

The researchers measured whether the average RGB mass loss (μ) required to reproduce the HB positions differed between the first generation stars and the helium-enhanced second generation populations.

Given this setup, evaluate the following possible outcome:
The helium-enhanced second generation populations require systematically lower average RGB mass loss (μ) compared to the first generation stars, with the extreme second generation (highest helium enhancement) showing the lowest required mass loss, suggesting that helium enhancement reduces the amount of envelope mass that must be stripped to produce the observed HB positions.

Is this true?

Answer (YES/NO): NO